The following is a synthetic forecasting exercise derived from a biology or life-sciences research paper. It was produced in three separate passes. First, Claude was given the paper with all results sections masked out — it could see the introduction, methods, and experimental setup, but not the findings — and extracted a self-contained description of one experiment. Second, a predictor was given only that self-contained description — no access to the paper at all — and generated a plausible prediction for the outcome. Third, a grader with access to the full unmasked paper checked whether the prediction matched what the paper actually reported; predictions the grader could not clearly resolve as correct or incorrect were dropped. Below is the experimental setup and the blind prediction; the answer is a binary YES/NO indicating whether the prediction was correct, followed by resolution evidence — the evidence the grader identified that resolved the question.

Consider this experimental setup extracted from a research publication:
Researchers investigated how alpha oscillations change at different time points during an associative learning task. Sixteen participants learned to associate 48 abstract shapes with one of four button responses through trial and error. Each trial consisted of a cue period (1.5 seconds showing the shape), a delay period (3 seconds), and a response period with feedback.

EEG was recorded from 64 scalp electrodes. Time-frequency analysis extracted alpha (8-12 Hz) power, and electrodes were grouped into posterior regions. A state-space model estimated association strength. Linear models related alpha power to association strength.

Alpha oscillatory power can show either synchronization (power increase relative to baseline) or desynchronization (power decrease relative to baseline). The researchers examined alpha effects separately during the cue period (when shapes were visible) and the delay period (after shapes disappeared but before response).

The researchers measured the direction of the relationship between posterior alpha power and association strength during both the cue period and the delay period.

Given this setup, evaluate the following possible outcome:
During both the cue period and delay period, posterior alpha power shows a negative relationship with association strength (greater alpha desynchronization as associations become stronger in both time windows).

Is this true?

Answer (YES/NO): NO